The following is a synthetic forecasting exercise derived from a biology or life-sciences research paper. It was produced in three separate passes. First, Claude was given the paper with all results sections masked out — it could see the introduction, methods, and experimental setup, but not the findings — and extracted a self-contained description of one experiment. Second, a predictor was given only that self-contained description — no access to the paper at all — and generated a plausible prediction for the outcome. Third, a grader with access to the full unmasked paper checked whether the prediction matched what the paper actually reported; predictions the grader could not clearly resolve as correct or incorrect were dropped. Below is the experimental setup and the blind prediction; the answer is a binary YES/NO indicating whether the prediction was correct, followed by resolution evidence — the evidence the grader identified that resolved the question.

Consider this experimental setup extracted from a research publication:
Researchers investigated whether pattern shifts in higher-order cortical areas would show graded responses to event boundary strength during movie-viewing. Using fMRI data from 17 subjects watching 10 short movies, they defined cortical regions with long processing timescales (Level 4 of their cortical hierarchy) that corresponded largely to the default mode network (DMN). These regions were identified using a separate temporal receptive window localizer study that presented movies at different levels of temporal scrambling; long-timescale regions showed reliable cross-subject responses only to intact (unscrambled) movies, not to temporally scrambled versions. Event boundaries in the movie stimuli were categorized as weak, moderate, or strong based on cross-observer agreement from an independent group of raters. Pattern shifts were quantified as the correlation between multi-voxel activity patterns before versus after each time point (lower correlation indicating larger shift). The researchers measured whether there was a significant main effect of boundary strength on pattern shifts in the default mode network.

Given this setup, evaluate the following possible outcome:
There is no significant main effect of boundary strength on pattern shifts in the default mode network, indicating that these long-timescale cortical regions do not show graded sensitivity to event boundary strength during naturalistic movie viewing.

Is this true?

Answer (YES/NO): NO